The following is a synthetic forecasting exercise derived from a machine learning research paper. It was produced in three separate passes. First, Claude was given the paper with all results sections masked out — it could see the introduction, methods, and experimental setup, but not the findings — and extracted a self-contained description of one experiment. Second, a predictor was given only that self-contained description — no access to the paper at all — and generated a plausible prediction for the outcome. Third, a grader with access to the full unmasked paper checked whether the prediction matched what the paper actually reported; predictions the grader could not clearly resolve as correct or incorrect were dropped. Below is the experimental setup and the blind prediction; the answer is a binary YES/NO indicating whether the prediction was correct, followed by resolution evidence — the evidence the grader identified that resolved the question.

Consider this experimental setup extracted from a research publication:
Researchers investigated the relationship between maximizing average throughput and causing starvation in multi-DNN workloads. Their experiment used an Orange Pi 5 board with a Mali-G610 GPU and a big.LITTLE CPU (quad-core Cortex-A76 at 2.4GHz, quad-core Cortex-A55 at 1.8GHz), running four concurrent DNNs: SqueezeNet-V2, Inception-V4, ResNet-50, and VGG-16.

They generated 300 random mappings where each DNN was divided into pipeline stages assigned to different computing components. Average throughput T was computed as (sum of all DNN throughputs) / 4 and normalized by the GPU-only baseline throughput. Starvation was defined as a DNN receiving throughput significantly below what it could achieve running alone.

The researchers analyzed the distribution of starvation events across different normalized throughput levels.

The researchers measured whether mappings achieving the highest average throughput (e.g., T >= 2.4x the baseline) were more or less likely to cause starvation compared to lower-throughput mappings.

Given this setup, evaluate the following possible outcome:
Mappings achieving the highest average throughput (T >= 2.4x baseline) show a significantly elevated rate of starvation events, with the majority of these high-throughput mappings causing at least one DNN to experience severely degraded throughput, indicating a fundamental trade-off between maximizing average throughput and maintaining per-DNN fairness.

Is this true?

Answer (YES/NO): YES